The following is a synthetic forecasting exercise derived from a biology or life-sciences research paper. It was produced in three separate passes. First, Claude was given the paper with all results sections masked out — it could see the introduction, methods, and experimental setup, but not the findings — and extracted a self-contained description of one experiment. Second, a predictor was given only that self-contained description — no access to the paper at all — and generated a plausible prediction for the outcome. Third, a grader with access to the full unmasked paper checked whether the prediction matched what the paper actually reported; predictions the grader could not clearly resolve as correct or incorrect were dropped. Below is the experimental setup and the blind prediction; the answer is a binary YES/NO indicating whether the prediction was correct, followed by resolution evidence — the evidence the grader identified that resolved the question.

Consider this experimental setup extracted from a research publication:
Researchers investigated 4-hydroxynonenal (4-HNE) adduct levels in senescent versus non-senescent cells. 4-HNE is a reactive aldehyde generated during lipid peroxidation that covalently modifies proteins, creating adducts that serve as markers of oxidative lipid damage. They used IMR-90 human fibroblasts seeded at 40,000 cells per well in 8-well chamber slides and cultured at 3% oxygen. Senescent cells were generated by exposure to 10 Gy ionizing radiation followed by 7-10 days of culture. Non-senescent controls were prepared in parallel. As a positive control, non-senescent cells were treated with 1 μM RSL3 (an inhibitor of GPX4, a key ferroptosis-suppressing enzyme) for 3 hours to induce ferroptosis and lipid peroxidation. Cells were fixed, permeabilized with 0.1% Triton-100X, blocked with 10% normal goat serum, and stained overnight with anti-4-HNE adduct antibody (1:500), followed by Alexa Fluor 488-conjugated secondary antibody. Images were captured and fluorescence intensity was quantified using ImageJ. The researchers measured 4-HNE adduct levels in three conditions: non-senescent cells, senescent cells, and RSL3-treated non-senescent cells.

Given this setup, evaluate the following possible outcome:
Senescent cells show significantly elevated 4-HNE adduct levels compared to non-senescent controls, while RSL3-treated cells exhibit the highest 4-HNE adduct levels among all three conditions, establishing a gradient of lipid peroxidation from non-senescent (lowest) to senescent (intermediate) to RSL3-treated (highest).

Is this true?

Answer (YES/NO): NO